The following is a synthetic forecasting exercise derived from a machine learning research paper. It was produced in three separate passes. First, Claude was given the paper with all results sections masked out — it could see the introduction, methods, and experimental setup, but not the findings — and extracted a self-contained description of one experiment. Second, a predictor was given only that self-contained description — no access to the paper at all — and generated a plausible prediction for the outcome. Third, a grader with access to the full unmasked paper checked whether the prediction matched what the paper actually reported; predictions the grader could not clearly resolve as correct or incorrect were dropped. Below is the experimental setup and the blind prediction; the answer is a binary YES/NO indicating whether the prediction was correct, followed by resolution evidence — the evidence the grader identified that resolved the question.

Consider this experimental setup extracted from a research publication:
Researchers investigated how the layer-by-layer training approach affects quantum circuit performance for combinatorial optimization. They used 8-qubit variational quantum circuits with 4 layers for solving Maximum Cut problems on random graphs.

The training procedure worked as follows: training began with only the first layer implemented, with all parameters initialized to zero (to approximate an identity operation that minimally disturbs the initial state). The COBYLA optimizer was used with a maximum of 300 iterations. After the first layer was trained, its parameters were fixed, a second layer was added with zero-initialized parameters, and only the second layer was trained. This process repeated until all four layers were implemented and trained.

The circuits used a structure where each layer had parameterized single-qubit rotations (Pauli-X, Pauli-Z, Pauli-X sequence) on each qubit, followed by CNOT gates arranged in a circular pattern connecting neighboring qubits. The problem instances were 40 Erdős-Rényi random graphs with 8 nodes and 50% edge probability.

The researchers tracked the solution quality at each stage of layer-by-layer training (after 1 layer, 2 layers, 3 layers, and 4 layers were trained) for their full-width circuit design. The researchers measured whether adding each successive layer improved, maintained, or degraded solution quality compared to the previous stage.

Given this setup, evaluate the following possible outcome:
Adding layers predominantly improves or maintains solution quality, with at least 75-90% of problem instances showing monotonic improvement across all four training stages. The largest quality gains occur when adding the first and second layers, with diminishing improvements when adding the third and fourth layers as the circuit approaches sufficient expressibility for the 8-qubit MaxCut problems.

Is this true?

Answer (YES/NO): NO